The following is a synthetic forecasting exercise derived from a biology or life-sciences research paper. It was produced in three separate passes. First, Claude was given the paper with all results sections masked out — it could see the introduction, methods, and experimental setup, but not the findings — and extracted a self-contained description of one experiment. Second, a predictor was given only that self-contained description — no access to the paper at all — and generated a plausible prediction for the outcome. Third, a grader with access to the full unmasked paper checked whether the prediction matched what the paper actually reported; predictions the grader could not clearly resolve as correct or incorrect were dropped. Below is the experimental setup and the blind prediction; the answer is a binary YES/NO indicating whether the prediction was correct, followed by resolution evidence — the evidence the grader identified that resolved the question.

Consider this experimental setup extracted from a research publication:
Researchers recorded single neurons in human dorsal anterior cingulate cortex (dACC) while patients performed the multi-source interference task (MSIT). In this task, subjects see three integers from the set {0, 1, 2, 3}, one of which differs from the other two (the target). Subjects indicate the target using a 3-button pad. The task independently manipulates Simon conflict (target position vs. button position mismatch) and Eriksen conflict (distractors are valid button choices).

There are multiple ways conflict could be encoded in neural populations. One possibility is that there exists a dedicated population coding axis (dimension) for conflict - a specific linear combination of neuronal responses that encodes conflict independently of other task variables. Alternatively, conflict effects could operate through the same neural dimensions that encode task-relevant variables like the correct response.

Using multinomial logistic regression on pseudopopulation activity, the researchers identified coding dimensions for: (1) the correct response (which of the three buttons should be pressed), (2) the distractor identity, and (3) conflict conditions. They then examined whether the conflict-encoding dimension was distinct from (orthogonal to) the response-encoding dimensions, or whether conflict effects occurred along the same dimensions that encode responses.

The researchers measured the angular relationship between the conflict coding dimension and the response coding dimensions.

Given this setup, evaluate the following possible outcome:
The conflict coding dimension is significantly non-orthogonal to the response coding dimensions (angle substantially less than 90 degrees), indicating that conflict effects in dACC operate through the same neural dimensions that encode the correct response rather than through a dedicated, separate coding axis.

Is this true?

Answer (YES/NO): YES